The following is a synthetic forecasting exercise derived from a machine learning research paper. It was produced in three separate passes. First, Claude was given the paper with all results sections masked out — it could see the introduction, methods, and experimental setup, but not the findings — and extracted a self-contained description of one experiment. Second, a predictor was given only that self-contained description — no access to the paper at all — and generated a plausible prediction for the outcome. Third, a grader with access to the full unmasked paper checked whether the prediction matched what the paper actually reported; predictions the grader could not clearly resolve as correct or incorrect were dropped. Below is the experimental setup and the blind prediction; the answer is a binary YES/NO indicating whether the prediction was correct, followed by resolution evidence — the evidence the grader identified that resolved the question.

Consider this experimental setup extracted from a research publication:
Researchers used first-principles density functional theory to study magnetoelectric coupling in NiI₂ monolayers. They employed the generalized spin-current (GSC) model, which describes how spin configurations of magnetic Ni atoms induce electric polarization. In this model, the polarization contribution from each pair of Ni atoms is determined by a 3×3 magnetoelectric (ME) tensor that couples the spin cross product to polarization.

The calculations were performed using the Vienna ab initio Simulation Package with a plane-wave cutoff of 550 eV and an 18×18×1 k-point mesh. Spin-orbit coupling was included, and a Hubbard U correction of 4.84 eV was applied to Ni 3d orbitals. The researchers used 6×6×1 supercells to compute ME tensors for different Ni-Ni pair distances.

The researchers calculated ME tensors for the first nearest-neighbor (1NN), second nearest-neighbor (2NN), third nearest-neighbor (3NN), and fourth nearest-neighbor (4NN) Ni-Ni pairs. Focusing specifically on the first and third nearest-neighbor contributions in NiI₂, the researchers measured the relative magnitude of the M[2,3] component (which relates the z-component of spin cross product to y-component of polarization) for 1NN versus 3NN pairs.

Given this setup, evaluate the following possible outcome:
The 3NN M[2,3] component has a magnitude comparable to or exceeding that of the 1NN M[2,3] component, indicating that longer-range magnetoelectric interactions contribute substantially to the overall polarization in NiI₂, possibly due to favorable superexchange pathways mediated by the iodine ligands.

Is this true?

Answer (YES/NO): YES